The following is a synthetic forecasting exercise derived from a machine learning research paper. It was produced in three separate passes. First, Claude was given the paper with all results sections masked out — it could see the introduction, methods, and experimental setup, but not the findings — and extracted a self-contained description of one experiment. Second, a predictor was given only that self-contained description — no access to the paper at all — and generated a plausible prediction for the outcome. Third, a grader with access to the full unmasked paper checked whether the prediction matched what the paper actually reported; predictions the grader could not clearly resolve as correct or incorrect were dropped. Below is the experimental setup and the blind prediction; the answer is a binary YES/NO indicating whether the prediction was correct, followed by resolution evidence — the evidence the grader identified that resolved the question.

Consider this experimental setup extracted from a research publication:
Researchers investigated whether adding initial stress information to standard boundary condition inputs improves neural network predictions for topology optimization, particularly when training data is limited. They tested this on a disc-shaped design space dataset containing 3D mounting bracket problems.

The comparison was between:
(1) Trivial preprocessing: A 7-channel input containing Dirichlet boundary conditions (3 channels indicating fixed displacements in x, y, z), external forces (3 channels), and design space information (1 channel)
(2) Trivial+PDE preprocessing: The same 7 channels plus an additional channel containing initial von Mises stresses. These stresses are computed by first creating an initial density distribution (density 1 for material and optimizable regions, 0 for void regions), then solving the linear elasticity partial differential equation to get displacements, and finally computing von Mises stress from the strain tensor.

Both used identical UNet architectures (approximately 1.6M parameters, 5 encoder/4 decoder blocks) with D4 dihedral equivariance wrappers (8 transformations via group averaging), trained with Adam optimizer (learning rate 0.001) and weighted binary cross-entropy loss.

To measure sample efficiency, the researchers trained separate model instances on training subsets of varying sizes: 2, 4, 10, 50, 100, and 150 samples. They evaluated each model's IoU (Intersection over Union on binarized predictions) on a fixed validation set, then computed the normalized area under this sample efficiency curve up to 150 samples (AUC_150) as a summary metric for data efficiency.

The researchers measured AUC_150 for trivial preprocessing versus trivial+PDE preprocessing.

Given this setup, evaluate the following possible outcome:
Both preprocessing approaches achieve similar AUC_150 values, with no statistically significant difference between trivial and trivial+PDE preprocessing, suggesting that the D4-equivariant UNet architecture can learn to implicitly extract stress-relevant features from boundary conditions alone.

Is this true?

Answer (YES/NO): NO